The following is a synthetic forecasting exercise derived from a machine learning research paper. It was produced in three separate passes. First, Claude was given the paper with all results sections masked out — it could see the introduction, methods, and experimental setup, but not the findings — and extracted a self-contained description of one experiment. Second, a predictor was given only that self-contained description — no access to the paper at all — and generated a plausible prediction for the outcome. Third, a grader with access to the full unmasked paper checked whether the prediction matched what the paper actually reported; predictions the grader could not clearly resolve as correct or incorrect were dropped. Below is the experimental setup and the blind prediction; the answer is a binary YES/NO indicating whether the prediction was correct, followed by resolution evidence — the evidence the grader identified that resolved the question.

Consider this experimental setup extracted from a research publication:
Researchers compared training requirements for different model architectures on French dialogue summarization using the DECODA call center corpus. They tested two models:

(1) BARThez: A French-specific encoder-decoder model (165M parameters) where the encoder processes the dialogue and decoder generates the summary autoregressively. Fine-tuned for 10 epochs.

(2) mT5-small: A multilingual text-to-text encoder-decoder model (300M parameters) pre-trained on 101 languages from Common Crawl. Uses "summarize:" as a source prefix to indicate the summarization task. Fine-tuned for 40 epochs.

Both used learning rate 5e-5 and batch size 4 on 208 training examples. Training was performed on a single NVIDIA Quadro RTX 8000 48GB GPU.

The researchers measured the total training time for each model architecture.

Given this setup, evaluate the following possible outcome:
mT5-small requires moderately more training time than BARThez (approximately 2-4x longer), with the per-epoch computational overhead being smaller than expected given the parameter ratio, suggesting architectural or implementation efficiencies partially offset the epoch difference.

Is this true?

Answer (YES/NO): YES